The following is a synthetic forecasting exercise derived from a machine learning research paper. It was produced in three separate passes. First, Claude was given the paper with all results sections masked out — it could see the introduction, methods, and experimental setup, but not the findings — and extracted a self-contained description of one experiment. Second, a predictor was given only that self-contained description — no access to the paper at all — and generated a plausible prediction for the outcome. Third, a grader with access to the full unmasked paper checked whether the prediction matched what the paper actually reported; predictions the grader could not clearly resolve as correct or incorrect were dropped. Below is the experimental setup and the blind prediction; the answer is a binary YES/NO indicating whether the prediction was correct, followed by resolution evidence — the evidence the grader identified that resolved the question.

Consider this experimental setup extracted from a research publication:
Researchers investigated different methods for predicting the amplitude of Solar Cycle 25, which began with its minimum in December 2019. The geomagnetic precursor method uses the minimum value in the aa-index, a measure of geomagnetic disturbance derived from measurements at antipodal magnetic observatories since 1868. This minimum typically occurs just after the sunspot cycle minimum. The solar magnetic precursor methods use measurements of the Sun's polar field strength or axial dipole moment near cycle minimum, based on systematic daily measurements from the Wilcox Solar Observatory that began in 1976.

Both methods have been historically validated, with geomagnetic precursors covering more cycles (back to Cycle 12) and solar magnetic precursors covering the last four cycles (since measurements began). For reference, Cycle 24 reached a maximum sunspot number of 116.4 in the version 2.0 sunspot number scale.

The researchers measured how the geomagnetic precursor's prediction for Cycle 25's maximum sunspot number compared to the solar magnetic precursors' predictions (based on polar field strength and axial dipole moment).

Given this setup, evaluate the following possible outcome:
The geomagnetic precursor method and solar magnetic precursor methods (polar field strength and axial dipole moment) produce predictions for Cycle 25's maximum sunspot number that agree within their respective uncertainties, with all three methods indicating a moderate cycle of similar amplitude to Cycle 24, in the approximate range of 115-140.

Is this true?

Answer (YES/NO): YES